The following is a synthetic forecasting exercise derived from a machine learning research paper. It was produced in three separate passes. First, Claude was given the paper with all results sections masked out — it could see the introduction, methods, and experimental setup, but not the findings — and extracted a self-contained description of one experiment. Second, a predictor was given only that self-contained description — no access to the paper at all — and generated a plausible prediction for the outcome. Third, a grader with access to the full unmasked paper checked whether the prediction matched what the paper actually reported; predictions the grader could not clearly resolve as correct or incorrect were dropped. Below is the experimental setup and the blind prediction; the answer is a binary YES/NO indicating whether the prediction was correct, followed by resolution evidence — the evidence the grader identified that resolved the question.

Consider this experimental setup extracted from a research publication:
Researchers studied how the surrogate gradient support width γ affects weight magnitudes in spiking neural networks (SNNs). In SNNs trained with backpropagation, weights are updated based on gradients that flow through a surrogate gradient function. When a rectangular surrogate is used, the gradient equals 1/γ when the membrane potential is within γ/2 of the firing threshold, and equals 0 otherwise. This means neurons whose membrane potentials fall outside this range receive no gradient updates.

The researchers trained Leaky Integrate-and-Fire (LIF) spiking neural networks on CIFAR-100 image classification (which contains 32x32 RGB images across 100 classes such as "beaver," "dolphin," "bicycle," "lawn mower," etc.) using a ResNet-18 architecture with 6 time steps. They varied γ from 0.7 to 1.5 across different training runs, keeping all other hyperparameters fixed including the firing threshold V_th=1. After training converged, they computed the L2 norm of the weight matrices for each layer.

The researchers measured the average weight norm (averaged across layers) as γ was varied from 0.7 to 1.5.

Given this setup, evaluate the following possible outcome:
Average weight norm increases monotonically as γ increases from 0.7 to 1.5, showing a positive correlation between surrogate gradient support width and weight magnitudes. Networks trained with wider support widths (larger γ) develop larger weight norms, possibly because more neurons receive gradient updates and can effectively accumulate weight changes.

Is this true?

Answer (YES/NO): YES